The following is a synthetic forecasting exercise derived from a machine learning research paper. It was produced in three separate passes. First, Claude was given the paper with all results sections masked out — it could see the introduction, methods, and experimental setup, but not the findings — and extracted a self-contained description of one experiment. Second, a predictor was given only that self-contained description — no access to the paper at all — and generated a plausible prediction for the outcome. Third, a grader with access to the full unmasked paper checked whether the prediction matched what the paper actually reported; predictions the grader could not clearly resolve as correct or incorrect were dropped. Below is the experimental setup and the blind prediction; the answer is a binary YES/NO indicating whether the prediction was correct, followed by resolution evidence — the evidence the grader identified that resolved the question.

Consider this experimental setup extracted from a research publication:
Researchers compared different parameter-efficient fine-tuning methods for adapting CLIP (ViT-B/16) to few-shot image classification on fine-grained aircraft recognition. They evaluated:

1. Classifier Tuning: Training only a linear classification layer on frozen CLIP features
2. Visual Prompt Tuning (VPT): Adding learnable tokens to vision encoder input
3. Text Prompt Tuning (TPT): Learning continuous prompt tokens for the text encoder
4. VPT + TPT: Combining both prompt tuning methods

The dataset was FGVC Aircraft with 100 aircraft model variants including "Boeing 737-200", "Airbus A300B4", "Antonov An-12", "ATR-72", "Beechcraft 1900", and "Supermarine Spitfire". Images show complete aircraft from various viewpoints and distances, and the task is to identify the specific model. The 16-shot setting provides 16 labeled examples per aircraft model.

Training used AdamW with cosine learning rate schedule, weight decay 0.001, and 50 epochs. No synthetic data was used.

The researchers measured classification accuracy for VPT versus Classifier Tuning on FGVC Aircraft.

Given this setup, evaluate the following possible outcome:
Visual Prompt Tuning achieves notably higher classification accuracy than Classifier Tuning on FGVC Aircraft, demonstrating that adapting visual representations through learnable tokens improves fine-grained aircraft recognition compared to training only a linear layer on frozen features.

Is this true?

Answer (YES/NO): NO